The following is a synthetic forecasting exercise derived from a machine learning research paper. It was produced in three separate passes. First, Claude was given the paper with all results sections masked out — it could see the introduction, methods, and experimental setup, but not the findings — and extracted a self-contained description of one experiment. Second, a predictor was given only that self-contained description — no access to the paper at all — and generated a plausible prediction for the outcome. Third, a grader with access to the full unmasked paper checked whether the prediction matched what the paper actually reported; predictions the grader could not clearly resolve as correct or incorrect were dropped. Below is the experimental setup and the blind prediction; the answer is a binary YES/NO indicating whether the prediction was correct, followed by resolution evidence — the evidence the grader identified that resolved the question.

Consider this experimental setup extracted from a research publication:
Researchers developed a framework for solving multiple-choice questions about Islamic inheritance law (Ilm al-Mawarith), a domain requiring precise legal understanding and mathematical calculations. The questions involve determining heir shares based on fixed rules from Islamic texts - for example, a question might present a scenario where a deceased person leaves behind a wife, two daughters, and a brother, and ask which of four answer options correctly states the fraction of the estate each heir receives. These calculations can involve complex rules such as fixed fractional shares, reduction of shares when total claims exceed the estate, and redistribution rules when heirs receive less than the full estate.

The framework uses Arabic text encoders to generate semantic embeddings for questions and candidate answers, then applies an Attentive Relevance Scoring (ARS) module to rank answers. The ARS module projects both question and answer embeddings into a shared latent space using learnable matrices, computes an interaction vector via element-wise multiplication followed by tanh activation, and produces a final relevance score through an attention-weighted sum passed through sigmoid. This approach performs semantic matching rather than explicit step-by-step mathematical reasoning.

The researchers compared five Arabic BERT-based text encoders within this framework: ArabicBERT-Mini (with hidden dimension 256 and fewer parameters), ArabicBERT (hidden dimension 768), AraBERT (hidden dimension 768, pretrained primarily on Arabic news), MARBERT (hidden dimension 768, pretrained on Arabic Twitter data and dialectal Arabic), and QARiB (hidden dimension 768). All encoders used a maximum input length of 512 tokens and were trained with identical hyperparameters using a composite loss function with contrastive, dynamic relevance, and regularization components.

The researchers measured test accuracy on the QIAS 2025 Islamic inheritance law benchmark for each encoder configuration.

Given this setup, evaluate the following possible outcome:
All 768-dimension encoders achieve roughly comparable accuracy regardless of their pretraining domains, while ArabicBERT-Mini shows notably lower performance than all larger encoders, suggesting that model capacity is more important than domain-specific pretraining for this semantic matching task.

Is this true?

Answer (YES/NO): NO